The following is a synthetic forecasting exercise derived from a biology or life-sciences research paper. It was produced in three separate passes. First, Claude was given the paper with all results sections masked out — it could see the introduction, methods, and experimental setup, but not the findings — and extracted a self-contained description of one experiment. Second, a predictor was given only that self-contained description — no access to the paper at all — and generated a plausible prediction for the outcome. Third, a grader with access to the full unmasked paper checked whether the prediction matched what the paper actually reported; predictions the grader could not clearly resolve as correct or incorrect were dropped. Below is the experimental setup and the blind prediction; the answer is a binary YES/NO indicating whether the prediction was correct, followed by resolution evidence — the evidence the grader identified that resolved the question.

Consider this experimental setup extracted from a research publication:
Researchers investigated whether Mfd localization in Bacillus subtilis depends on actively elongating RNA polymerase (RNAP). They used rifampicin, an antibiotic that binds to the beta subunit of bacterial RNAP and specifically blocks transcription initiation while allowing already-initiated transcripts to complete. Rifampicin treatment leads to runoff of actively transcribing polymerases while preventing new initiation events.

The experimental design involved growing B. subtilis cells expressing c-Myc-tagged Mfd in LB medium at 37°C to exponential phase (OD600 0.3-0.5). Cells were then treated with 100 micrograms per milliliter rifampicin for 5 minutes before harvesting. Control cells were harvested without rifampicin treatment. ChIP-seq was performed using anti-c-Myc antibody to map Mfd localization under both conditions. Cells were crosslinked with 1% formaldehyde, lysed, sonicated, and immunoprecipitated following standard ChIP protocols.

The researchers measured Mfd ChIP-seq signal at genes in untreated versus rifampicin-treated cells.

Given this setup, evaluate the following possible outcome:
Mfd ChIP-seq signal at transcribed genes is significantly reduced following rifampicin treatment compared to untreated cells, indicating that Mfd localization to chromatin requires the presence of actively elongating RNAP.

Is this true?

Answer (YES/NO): YES